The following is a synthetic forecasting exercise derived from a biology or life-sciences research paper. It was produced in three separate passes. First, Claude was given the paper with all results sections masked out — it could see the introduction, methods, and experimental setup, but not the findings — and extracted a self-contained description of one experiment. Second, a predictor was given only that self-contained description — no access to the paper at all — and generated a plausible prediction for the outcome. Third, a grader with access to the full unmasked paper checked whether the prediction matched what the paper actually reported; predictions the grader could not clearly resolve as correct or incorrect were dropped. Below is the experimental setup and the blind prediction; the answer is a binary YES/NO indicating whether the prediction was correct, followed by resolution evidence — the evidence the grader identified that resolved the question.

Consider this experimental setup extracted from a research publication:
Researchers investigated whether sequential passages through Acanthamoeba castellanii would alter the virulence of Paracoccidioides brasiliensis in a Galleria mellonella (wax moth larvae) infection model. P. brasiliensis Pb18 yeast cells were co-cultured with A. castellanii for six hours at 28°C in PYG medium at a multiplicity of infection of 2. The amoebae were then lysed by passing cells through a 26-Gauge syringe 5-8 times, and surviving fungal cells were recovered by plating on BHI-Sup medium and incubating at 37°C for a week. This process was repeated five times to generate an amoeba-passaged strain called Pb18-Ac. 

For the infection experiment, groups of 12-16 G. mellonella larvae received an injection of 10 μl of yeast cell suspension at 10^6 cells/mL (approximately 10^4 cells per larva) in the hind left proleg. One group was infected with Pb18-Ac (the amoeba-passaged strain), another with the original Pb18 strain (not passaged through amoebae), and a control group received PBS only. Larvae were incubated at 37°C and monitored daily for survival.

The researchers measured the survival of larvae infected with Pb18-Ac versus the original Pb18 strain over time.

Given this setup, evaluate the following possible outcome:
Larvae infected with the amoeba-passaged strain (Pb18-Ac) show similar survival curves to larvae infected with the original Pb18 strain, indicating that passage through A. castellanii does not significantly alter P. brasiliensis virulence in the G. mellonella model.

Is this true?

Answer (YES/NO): NO